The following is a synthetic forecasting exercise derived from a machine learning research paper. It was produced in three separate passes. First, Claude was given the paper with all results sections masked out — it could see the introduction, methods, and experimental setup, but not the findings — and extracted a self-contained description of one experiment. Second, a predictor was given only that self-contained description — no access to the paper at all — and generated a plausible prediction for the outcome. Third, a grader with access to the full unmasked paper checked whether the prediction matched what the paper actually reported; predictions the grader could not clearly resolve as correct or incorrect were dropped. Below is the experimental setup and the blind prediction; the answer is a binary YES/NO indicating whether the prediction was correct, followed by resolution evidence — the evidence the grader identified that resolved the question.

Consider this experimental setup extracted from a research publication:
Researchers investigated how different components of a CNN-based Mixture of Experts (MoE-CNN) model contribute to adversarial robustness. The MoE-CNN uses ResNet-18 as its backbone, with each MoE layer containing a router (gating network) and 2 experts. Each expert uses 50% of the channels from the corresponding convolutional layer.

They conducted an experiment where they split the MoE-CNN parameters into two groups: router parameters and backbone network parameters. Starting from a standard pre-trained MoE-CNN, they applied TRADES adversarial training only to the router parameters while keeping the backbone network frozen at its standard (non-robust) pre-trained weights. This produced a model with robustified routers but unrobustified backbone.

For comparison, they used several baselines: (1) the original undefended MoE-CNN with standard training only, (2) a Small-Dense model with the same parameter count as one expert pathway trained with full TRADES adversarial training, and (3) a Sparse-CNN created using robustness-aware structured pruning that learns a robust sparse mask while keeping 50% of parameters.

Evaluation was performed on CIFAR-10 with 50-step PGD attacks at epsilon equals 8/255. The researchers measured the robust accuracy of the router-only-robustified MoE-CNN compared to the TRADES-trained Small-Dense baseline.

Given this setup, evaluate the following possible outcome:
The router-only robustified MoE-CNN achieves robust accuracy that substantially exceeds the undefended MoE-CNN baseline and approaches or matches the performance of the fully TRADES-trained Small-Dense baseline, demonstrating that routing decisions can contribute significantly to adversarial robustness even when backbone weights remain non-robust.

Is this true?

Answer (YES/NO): NO